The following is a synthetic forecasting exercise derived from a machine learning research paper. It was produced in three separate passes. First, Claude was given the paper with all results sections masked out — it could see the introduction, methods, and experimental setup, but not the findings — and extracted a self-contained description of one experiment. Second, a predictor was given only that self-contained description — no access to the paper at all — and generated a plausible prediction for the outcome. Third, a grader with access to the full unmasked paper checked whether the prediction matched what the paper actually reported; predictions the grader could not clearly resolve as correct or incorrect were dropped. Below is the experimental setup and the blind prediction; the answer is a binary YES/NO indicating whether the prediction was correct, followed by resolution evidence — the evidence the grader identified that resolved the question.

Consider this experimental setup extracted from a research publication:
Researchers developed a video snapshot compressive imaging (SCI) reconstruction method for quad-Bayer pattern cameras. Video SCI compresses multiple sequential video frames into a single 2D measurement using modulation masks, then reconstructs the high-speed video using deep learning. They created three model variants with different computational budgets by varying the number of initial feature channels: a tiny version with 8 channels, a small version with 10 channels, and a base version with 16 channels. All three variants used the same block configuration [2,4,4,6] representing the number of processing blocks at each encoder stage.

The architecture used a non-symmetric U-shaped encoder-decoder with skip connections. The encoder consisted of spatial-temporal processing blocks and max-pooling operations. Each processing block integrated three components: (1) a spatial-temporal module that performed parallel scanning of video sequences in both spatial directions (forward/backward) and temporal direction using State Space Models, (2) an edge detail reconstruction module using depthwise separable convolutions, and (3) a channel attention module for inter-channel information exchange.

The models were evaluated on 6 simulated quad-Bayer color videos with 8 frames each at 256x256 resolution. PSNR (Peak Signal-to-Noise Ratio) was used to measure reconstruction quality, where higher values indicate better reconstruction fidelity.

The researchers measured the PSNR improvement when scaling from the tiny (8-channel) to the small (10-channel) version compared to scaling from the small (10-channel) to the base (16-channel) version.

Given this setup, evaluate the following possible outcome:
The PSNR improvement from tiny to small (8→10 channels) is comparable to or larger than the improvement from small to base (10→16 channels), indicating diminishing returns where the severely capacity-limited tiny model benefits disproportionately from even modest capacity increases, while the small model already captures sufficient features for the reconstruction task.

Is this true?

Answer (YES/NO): YES